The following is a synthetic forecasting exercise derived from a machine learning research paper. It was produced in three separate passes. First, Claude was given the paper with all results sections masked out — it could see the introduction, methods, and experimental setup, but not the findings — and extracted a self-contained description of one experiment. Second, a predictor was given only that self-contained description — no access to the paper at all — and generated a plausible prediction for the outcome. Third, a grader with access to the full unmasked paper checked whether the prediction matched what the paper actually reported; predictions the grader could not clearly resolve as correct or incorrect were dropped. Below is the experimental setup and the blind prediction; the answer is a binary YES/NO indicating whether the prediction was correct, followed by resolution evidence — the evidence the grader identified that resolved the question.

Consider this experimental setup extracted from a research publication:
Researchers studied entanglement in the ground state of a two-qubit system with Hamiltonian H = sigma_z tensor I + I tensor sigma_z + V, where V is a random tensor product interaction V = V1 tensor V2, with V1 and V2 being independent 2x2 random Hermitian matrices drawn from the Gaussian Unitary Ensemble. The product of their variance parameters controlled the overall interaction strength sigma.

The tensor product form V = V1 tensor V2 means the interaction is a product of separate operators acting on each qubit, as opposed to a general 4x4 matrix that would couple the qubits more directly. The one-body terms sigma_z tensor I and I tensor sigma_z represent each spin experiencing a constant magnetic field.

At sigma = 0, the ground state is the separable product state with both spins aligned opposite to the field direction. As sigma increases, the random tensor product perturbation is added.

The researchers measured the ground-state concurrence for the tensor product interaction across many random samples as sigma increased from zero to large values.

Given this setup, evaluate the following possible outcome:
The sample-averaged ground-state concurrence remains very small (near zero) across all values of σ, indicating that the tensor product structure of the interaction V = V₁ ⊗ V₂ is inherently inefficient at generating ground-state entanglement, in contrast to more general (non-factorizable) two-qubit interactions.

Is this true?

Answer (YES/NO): NO